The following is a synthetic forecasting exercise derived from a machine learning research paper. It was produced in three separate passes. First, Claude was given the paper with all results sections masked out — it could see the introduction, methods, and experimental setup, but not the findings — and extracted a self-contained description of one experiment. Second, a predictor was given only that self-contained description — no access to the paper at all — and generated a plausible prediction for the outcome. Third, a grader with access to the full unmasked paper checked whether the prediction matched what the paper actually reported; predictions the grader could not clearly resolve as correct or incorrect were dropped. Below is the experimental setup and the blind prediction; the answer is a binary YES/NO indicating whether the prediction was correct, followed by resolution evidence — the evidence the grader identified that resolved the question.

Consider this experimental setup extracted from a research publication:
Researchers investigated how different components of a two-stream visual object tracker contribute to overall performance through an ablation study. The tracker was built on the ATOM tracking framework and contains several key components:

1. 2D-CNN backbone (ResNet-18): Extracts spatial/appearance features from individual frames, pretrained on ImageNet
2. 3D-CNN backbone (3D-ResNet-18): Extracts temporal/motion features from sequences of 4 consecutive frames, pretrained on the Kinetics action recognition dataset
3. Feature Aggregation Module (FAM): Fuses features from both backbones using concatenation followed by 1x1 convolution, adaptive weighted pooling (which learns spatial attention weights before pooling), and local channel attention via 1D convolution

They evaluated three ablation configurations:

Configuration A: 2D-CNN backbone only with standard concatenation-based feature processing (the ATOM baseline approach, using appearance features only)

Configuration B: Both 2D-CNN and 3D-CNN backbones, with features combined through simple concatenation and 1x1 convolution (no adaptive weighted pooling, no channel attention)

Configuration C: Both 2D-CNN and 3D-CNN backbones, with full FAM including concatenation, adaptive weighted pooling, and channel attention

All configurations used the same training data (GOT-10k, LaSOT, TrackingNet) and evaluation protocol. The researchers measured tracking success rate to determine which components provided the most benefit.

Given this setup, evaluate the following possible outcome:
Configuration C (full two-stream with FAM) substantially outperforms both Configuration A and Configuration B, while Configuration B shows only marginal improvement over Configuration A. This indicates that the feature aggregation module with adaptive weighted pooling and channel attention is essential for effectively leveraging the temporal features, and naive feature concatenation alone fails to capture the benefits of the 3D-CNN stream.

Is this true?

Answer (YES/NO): NO